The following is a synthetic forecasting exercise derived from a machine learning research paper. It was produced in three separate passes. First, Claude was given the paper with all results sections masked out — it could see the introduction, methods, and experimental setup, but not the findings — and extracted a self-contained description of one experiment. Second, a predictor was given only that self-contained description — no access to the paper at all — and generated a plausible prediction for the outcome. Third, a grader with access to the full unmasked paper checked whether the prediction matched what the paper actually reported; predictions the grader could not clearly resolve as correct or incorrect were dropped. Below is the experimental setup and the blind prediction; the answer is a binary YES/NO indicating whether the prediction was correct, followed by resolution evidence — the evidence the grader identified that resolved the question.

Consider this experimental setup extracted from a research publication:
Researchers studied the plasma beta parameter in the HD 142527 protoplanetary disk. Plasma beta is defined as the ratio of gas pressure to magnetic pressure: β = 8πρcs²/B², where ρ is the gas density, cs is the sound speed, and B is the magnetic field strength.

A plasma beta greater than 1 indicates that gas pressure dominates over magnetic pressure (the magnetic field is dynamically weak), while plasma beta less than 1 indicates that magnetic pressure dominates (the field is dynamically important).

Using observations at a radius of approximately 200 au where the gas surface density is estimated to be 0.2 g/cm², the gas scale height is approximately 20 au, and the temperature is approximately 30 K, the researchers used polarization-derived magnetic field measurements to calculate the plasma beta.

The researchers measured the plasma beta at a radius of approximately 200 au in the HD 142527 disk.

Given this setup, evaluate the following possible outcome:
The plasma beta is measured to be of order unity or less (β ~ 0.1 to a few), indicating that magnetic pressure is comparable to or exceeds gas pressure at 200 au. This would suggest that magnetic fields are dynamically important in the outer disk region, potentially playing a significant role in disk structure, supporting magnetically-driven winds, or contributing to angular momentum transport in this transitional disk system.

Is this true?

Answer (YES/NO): NO